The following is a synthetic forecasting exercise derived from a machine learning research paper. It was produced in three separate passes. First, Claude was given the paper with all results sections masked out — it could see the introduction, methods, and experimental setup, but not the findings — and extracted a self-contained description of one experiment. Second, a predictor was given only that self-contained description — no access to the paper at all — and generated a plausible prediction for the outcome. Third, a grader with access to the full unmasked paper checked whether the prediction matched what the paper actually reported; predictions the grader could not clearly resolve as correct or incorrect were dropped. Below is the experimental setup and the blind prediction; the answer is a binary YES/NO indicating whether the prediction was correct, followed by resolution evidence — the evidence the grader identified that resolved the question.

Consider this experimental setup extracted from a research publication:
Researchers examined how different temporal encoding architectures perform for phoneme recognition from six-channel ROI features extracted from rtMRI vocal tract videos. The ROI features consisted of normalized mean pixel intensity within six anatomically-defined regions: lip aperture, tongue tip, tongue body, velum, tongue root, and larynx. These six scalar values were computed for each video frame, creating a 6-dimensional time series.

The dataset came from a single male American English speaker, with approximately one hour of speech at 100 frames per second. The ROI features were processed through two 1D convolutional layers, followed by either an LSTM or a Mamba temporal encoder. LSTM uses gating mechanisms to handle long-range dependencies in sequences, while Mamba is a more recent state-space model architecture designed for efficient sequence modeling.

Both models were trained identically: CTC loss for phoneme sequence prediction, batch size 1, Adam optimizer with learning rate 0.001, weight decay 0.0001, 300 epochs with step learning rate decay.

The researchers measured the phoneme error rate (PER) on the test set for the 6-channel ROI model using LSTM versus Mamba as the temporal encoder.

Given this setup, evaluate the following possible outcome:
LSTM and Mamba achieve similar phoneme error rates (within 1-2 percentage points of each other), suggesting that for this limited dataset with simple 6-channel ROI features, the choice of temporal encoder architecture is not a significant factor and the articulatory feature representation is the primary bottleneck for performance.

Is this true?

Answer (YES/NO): NO